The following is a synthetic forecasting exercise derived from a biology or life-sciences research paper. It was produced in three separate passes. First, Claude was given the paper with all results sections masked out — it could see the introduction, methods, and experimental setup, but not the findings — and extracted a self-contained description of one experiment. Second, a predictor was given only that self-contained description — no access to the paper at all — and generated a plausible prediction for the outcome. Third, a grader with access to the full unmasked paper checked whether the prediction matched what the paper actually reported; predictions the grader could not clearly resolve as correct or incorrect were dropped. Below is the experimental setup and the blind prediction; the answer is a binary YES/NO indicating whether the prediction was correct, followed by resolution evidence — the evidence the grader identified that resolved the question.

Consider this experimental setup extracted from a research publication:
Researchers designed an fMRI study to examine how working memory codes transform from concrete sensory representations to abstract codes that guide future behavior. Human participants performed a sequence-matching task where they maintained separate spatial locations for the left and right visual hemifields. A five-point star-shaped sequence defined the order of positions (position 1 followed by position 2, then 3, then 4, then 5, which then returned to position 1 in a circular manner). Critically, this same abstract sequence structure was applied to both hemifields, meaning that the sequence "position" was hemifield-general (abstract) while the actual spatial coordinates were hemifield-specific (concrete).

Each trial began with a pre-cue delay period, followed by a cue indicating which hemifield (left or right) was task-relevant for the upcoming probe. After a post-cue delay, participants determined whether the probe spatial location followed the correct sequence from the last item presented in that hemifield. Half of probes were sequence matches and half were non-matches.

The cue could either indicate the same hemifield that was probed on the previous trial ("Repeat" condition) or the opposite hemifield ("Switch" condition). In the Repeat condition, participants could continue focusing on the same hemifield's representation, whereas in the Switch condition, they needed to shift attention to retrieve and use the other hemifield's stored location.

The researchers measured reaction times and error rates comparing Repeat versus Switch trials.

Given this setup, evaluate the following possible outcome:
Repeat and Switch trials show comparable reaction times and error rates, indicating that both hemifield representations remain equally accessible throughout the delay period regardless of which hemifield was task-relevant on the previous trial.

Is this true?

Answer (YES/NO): NO